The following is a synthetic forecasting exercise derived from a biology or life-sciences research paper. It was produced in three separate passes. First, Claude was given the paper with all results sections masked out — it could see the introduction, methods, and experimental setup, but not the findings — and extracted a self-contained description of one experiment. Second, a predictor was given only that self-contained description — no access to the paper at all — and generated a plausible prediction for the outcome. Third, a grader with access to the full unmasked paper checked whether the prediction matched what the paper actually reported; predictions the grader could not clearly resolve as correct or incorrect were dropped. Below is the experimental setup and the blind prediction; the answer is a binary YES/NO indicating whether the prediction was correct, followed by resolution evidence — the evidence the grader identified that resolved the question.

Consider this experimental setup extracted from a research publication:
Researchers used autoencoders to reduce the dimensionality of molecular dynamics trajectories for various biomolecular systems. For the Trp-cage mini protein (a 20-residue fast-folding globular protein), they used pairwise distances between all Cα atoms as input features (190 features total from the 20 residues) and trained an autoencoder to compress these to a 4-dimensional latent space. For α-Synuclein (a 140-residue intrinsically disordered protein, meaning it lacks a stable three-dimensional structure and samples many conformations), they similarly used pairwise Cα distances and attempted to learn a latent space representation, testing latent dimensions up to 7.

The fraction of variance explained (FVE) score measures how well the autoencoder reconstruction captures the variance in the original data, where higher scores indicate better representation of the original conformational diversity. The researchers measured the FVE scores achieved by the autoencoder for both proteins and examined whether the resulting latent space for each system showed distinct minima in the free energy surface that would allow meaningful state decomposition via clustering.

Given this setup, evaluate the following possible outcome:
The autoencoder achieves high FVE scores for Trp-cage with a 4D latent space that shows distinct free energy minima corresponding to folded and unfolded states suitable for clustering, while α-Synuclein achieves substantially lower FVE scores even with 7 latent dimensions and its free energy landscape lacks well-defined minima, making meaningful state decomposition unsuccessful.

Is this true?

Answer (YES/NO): YES